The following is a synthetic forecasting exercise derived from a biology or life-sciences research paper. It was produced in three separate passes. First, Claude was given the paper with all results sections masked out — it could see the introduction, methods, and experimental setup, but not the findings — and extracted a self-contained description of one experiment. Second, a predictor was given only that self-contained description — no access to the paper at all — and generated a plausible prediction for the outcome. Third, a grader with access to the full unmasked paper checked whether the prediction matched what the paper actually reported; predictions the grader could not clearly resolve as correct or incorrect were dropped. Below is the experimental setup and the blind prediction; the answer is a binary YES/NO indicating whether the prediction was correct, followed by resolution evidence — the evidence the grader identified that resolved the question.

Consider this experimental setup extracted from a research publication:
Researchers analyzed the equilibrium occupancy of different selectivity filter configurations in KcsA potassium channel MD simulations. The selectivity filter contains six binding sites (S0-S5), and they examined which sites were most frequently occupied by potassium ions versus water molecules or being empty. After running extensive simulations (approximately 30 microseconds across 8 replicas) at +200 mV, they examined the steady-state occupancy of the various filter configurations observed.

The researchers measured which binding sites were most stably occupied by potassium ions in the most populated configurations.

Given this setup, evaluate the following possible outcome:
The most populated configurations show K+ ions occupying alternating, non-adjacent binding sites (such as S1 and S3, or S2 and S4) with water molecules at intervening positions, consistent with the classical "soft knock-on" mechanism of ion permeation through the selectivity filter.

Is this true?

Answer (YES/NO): NO